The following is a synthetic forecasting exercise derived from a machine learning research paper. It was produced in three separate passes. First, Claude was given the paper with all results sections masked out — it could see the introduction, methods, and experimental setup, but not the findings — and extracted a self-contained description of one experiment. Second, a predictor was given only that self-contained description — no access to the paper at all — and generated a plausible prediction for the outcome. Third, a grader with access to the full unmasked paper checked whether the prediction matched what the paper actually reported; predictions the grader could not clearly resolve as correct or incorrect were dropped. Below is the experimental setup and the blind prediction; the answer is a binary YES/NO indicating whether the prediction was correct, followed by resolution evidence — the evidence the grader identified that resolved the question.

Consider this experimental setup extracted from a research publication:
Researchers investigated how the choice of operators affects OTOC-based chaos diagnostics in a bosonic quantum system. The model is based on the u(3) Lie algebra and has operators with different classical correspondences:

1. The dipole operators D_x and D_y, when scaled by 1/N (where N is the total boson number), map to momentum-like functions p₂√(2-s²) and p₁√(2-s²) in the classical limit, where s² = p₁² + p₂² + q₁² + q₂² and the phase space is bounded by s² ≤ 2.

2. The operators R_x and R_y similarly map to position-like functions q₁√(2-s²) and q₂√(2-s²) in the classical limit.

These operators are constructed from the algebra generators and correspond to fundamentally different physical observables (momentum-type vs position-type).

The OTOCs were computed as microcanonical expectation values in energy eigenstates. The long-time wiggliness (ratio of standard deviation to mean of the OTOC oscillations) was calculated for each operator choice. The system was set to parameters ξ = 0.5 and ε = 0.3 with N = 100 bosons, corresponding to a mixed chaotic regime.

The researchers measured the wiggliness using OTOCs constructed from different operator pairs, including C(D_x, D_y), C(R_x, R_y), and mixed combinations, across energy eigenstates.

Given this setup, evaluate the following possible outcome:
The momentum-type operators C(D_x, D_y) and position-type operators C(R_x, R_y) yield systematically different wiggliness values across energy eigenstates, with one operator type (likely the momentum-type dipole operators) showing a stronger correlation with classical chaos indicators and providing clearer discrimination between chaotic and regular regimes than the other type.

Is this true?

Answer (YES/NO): NO